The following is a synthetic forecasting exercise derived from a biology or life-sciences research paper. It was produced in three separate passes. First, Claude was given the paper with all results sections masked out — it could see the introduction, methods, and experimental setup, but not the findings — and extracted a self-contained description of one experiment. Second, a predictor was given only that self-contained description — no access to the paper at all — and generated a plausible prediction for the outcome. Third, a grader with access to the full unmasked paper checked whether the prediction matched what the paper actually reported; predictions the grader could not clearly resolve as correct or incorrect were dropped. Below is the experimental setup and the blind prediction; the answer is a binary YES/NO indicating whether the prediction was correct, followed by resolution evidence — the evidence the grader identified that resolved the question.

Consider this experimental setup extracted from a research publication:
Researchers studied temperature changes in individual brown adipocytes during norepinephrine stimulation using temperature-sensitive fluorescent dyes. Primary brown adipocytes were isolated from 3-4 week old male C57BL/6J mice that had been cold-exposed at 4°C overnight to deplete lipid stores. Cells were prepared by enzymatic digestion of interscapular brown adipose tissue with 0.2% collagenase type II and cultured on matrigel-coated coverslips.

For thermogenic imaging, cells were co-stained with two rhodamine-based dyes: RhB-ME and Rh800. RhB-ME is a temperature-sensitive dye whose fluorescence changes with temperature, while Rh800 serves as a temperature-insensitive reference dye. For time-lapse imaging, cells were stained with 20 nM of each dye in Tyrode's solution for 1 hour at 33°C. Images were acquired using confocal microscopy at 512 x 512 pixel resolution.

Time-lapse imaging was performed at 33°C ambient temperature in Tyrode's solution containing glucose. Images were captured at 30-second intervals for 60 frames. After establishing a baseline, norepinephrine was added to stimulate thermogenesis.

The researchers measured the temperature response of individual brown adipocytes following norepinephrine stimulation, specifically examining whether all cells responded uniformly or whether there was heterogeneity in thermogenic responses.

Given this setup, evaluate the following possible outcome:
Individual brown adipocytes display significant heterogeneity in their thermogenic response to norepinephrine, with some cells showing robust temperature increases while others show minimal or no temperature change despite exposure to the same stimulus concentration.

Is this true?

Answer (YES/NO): YES